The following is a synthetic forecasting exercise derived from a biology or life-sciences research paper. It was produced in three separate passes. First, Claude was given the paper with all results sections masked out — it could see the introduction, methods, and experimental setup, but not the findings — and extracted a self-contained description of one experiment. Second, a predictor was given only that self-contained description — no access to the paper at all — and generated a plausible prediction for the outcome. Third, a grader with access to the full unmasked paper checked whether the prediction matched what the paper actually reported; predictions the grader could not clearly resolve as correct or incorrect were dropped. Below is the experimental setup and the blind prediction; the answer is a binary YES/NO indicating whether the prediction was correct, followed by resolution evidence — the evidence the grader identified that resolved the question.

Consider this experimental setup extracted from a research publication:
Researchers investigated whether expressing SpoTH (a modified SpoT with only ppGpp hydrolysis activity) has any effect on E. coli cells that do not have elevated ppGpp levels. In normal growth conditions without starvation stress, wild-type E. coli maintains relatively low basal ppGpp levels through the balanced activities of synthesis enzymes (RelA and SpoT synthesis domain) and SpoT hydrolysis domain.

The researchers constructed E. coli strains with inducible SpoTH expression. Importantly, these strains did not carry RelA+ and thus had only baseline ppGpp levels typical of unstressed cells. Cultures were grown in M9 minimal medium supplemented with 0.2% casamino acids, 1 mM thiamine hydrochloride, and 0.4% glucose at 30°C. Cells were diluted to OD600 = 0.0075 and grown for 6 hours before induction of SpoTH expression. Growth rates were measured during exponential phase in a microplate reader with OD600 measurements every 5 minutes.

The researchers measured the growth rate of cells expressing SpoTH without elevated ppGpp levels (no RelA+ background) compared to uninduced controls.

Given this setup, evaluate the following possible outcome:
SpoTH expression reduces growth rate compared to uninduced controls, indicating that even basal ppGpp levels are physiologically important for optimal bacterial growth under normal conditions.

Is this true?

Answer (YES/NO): NO